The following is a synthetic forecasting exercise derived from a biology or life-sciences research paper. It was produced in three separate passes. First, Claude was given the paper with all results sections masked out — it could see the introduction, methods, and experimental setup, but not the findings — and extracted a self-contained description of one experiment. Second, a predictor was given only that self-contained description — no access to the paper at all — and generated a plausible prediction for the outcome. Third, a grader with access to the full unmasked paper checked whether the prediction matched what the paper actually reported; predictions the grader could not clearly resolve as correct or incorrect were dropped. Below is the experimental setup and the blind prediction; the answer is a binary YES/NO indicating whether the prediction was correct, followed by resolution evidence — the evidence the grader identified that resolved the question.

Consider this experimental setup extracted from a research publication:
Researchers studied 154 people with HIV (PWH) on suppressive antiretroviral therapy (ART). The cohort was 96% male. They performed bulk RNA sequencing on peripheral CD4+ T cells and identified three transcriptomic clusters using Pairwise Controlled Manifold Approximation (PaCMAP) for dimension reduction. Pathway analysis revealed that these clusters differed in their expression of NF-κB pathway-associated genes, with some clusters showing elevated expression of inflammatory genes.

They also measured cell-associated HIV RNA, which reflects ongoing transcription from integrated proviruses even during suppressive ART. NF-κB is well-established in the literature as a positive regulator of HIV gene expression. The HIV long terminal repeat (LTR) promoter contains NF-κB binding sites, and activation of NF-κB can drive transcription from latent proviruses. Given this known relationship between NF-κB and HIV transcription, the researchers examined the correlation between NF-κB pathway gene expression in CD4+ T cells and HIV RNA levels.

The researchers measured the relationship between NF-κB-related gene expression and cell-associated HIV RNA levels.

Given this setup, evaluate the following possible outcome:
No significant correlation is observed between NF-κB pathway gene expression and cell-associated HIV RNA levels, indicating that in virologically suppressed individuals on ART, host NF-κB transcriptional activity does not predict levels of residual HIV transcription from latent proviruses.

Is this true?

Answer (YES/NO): NO